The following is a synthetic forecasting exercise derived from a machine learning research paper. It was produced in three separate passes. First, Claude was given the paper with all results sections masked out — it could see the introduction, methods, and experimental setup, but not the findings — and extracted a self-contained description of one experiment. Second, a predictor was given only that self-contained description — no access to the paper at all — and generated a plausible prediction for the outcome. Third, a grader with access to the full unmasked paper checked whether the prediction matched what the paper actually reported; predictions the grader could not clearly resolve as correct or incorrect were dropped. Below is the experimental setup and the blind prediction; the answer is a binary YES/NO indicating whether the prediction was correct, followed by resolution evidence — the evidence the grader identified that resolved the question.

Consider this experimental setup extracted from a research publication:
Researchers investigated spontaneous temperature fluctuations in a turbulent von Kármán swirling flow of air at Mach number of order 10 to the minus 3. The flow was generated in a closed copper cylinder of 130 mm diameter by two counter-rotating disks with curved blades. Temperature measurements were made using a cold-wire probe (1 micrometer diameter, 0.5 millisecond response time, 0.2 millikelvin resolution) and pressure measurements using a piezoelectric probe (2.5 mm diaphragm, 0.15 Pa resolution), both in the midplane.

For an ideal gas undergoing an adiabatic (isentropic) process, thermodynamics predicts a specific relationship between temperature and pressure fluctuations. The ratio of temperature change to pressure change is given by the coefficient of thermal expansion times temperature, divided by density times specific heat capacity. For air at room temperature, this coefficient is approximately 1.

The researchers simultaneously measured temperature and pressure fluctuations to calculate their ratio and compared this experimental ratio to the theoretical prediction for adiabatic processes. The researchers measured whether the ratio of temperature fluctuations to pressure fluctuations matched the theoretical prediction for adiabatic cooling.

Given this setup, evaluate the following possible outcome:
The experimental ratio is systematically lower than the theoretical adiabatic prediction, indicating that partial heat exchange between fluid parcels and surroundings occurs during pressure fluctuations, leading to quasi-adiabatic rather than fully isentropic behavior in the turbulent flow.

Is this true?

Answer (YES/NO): NO